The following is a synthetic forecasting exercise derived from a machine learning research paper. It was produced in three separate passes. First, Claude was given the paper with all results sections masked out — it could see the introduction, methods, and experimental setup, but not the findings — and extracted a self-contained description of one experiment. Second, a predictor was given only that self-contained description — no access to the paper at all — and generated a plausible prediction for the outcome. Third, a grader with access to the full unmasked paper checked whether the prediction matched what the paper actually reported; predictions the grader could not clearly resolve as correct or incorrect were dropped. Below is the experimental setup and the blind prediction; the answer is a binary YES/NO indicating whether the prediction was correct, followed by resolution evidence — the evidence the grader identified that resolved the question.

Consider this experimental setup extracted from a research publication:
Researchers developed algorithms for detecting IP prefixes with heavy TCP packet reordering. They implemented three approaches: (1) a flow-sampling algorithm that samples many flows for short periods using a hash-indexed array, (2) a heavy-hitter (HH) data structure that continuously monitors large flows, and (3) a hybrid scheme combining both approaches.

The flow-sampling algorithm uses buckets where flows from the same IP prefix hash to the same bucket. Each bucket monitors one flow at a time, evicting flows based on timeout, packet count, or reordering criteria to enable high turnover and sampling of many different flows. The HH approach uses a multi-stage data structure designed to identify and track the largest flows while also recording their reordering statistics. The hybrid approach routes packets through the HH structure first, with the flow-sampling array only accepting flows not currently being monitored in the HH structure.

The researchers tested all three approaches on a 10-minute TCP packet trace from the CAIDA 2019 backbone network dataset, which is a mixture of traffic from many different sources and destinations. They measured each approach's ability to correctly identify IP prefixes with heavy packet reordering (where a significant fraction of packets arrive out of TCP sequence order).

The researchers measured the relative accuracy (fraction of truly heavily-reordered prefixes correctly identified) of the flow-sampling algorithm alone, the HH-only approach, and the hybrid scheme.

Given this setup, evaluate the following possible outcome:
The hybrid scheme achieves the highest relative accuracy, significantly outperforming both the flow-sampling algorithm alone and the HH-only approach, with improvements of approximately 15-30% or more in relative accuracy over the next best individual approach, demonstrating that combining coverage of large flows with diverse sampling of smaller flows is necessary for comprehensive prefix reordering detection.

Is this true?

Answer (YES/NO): NO